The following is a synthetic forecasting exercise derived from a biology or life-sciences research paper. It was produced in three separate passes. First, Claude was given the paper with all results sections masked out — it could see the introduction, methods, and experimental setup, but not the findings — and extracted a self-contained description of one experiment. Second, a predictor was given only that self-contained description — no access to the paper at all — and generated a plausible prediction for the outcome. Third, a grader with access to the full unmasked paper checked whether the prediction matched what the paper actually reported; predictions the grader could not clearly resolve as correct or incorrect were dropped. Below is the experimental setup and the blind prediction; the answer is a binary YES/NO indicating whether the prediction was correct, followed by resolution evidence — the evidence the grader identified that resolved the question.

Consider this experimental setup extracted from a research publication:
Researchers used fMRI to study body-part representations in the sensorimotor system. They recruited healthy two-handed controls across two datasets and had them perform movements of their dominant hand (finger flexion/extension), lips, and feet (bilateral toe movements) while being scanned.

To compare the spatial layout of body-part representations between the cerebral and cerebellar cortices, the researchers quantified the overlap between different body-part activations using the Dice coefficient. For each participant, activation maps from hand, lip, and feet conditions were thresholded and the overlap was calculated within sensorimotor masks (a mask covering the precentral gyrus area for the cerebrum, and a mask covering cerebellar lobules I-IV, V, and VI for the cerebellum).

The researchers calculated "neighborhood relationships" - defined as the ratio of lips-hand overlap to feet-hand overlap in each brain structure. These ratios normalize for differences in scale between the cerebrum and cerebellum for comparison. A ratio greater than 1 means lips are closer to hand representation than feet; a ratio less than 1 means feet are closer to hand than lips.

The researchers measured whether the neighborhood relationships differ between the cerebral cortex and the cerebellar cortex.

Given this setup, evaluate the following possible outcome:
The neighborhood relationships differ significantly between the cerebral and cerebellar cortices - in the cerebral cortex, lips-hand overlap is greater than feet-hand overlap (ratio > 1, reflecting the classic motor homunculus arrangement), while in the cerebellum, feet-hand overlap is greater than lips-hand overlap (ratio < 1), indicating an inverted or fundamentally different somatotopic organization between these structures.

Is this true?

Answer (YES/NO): NO